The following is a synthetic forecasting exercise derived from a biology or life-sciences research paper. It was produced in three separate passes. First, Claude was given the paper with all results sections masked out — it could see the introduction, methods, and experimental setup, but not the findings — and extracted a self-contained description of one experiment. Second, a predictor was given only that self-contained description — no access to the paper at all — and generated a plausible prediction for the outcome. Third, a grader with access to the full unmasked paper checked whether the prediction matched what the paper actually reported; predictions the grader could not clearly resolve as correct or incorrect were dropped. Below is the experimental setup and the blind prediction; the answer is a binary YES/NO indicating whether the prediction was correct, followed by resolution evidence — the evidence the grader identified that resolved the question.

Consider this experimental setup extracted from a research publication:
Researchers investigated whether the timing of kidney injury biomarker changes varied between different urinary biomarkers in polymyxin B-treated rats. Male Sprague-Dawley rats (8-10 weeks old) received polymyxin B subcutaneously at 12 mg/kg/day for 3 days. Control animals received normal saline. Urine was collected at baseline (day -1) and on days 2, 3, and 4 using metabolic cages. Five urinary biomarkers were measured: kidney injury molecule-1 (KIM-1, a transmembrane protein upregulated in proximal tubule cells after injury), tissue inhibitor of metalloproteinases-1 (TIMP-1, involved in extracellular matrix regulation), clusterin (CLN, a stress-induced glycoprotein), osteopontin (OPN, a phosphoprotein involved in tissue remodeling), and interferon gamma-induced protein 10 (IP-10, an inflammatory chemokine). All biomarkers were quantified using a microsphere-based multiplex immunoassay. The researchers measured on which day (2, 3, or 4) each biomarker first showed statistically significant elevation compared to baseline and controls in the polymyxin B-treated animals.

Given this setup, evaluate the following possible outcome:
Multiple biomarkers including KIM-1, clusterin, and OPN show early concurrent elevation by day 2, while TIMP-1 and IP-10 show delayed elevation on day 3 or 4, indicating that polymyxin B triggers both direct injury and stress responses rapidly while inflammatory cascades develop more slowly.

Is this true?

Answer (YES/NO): NO